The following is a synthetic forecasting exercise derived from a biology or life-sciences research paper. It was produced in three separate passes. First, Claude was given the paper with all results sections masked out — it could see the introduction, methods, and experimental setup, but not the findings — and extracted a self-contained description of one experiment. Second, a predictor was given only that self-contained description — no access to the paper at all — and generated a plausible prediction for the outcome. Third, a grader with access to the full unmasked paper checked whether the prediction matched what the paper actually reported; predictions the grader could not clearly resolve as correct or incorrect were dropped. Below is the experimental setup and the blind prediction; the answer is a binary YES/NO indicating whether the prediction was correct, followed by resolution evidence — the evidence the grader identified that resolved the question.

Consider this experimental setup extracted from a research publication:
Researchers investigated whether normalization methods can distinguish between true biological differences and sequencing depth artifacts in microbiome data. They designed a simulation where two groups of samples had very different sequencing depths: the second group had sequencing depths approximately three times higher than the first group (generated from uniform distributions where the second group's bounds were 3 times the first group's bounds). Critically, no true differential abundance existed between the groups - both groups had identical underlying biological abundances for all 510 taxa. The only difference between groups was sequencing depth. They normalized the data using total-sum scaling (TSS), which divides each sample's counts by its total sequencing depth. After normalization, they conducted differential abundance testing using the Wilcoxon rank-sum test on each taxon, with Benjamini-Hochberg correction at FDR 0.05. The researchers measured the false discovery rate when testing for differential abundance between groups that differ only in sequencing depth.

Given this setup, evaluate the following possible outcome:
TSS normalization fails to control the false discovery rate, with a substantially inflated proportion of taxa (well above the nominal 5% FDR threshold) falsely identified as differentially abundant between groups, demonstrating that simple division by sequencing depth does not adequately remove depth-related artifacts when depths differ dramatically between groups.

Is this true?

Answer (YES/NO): NO